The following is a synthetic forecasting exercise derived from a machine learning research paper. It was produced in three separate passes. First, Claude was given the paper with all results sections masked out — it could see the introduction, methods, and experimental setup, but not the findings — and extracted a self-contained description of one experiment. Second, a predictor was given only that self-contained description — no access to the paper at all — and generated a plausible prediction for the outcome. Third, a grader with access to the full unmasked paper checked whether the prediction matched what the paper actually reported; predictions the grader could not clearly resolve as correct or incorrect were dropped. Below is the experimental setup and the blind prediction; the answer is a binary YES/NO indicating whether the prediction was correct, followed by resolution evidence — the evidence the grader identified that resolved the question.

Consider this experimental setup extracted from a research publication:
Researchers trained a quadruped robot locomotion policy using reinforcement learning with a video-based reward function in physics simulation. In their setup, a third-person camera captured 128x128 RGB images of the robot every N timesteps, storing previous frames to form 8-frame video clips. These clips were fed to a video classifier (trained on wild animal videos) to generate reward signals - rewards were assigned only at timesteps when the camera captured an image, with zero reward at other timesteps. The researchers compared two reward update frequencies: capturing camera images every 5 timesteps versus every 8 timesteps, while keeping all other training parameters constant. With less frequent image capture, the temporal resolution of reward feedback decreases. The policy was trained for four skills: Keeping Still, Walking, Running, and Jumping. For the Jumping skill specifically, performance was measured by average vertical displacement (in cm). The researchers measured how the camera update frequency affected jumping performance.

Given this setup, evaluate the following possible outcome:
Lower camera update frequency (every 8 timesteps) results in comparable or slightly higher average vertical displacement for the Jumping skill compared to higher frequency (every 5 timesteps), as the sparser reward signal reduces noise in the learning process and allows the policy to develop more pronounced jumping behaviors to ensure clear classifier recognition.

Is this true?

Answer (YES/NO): NO